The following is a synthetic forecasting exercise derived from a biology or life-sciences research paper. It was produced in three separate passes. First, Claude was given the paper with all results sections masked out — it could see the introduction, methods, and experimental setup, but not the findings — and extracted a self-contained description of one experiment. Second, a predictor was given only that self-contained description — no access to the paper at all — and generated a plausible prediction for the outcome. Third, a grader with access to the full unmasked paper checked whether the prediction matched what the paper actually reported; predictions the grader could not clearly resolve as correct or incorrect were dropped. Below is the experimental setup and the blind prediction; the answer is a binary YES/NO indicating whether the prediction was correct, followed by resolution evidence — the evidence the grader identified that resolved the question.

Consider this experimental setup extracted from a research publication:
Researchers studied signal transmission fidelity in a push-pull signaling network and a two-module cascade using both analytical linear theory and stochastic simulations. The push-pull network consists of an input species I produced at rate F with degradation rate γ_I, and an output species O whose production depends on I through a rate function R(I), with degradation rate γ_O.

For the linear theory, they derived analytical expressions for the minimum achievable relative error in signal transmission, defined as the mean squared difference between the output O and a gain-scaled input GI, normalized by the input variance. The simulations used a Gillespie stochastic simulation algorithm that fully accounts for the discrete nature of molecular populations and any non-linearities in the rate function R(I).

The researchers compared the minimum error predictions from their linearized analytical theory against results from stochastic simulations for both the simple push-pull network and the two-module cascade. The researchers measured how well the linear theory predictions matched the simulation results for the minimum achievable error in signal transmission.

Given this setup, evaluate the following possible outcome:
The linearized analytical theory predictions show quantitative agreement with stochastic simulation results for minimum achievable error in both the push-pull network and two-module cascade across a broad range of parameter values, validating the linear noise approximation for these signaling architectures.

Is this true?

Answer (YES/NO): NO